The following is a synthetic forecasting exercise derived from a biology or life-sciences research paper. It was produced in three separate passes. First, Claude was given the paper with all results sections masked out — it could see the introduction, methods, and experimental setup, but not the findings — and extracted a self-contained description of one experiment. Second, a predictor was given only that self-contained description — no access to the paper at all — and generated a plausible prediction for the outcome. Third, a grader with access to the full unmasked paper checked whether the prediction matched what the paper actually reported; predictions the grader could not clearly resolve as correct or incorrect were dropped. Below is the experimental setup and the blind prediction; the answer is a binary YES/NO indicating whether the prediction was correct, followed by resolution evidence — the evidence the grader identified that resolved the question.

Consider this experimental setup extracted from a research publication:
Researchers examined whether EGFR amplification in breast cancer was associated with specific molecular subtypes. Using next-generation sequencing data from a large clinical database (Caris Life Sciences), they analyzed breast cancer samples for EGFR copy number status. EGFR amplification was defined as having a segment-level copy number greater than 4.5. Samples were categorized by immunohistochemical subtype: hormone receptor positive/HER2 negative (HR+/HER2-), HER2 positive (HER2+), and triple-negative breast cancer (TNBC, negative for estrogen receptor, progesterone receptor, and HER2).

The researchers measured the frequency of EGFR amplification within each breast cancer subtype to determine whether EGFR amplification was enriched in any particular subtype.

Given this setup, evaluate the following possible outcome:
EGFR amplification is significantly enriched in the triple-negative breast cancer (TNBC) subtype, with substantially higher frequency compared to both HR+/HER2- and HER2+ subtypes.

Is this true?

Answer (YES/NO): NO